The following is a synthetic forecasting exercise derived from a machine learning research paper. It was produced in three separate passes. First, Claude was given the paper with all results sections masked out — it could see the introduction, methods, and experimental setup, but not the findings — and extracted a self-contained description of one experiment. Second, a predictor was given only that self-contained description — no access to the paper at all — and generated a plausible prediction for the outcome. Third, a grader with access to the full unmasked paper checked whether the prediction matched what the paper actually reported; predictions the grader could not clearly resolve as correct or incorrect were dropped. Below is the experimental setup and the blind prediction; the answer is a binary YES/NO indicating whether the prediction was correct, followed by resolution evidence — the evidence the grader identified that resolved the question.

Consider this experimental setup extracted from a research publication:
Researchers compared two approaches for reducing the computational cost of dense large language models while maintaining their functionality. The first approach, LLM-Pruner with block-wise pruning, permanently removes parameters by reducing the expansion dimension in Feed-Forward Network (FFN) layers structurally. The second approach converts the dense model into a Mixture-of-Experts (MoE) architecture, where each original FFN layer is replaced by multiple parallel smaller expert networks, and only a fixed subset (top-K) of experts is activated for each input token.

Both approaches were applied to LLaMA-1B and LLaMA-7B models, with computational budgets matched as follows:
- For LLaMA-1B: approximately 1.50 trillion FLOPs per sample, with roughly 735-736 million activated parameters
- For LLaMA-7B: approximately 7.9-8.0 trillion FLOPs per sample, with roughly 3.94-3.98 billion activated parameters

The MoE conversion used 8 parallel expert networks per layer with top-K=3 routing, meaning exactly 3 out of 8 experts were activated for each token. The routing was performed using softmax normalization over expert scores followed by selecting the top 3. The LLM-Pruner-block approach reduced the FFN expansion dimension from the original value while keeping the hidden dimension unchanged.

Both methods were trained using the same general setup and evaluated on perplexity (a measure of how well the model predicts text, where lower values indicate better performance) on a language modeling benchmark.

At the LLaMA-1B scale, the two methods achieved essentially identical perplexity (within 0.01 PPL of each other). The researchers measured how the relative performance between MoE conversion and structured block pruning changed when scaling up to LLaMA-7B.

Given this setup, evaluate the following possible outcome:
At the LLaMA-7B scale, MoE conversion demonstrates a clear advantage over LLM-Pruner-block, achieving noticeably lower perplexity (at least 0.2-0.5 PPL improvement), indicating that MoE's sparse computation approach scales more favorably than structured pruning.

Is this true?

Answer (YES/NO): NO